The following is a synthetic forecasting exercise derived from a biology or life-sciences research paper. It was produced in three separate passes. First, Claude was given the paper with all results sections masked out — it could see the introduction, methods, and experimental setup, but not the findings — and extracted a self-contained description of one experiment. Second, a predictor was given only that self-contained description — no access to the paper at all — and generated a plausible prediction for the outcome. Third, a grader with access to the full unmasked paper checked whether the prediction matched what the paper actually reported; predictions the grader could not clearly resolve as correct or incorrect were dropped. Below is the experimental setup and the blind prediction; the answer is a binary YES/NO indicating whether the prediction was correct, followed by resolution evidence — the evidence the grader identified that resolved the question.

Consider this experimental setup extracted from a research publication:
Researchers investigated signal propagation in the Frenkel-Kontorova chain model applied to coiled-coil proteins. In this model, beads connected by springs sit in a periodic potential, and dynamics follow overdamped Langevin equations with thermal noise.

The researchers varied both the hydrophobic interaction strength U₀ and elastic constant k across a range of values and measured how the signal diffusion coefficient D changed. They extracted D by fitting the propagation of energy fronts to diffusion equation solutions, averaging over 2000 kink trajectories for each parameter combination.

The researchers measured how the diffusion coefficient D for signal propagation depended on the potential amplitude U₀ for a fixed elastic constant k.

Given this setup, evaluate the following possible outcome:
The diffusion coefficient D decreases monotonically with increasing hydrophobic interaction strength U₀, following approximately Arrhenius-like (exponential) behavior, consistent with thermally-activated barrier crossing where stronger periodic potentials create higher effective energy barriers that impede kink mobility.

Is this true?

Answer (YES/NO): YES